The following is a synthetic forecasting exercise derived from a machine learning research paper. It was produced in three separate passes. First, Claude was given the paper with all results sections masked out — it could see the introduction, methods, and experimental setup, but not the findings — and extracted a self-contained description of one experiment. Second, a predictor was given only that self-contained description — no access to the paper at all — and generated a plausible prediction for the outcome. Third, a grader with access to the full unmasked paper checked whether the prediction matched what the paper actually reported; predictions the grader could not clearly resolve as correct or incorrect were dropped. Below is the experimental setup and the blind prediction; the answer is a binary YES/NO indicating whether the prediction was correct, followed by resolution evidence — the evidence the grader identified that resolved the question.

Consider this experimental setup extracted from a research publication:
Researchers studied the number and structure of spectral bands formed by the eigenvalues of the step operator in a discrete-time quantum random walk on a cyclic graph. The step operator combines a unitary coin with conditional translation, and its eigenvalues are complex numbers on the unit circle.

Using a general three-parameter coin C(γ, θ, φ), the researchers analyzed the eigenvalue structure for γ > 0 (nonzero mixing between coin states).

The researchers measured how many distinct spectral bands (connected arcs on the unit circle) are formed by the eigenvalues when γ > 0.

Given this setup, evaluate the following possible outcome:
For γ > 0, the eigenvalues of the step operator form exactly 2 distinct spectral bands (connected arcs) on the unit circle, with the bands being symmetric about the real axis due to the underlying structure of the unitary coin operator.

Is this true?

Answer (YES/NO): NO